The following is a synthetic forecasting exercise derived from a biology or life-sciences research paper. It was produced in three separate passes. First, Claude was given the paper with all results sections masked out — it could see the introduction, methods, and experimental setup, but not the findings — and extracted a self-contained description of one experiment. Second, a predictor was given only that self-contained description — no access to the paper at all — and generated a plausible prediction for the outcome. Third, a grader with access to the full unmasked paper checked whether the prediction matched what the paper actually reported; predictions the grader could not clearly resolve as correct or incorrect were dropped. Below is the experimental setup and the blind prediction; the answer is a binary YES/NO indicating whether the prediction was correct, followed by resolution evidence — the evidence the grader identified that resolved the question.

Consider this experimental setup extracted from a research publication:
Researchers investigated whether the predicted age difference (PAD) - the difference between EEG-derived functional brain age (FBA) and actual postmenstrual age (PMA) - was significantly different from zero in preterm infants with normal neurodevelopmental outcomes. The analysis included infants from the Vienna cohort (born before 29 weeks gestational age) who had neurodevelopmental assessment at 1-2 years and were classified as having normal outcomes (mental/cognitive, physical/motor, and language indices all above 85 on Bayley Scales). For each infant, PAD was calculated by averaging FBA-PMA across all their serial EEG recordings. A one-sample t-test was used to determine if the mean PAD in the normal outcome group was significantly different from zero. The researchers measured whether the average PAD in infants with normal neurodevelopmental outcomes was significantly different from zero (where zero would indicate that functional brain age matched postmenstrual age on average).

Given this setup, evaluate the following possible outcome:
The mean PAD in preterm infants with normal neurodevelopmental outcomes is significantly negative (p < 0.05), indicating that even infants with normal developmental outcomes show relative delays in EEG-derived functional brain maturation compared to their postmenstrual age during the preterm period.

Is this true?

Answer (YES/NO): NO